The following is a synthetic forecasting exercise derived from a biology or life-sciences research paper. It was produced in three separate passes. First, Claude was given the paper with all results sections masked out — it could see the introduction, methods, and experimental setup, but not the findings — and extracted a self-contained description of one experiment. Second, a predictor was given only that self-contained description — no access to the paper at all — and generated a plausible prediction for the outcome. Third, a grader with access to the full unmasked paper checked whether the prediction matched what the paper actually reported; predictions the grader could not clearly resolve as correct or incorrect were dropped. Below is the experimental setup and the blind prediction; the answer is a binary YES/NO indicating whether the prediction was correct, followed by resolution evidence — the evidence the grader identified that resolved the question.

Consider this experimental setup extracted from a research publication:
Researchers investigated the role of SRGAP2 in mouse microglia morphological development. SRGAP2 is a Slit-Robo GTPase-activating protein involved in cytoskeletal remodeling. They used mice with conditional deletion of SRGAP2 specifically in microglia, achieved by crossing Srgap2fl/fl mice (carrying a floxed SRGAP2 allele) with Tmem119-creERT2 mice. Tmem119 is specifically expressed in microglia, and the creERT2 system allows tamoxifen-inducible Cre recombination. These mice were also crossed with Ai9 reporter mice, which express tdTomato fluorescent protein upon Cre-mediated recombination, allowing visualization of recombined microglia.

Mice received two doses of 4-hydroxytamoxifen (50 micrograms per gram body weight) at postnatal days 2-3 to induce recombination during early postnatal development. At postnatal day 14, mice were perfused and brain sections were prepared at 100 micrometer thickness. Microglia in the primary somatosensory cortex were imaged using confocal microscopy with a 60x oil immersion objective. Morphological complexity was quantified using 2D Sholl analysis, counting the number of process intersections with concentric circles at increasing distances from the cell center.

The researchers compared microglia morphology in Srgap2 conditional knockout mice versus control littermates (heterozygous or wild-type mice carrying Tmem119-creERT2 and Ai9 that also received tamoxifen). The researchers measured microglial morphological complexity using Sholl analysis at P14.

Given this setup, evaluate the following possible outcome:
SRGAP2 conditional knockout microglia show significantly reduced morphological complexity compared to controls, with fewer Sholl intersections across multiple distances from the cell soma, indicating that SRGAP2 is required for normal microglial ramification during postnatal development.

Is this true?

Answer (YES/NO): NO